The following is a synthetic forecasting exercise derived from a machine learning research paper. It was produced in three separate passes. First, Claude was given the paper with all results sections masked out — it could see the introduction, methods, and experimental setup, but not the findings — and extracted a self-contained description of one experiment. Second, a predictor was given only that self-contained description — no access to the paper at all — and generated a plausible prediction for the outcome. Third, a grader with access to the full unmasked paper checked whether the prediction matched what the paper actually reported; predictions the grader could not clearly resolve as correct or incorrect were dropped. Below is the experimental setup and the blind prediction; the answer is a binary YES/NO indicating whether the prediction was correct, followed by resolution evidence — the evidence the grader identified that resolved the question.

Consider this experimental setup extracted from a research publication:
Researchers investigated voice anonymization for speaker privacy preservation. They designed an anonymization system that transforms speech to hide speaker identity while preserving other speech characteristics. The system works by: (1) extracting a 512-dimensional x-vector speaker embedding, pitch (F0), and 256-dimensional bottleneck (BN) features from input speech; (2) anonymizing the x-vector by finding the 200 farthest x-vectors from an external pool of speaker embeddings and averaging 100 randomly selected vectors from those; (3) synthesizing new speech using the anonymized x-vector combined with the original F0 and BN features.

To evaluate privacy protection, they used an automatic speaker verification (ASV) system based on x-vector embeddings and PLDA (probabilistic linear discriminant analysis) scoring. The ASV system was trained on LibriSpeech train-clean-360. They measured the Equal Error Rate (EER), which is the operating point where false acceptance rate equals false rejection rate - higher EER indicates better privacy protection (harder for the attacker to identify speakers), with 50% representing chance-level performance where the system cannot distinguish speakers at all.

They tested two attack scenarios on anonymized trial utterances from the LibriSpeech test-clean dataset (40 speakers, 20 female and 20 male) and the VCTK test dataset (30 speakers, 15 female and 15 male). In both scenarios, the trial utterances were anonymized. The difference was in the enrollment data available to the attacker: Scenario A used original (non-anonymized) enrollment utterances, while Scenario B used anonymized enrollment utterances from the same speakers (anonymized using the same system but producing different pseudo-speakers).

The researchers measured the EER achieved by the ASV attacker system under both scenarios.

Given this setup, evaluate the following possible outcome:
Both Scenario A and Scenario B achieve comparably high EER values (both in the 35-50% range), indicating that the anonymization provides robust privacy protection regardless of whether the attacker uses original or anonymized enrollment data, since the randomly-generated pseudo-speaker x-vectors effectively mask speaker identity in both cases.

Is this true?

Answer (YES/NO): NO